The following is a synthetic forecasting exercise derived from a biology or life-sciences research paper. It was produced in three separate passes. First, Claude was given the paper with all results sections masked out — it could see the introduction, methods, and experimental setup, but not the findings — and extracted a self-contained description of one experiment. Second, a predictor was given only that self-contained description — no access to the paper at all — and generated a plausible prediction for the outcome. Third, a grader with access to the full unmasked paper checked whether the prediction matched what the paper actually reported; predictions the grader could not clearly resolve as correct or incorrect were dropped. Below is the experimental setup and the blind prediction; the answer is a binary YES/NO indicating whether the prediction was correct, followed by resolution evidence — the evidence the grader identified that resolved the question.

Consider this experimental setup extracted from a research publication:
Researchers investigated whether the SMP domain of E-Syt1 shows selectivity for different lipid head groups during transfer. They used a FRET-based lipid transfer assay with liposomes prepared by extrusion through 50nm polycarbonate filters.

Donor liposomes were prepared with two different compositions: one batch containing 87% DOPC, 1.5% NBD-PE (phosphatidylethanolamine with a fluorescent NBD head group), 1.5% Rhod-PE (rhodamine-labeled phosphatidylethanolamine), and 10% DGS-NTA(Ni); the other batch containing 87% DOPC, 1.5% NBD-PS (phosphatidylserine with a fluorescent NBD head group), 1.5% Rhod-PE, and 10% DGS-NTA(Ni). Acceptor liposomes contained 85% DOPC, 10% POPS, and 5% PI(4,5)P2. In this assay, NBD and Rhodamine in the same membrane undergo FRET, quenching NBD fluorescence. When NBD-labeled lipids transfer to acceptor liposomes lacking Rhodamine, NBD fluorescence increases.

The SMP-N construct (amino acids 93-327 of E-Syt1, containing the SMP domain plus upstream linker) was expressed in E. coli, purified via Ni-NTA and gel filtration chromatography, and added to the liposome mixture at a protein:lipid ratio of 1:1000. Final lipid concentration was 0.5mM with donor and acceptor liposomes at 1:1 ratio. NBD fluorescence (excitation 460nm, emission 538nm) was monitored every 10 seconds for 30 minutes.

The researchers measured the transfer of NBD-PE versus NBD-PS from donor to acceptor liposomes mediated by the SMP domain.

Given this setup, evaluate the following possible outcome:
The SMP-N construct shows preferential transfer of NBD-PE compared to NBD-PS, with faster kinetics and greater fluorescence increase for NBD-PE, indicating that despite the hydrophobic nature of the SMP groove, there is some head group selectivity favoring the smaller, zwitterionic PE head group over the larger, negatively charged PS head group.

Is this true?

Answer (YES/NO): NO